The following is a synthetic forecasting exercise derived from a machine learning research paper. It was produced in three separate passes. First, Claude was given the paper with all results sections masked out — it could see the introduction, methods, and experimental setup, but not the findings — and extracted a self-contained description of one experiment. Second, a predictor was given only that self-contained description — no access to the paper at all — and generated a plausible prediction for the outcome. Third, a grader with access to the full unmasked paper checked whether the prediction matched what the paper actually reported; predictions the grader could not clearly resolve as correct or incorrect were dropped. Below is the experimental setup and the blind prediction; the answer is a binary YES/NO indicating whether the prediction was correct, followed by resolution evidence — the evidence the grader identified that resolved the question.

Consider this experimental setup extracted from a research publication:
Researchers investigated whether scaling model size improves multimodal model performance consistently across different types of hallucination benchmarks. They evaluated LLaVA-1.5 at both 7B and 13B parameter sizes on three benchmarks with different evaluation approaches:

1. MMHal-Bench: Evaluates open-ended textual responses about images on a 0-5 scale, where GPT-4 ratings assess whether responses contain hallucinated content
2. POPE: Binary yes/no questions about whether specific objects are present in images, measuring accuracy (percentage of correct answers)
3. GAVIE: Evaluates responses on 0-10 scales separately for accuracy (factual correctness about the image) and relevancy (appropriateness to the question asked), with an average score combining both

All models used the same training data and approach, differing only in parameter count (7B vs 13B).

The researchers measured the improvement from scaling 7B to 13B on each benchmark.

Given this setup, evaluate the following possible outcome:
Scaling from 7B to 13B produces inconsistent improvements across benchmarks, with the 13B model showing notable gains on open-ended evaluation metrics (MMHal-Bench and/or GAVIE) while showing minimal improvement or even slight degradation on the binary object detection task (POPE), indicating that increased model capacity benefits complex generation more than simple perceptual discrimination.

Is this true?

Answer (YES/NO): YES